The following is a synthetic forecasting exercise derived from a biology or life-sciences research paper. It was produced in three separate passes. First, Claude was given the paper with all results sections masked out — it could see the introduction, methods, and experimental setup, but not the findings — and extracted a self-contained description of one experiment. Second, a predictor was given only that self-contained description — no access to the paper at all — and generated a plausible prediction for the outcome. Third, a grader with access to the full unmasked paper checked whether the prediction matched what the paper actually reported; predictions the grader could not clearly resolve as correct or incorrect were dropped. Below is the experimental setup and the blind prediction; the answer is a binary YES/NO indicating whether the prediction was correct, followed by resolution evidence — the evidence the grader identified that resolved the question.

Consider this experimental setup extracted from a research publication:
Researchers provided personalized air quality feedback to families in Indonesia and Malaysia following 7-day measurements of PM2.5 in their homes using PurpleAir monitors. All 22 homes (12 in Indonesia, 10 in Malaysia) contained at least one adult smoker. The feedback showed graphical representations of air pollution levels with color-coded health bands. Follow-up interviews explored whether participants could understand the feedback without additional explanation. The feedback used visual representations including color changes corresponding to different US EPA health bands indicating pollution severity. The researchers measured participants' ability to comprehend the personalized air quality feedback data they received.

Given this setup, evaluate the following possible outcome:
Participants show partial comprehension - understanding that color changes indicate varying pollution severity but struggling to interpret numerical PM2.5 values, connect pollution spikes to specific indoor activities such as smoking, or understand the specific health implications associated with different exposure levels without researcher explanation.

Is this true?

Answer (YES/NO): NO